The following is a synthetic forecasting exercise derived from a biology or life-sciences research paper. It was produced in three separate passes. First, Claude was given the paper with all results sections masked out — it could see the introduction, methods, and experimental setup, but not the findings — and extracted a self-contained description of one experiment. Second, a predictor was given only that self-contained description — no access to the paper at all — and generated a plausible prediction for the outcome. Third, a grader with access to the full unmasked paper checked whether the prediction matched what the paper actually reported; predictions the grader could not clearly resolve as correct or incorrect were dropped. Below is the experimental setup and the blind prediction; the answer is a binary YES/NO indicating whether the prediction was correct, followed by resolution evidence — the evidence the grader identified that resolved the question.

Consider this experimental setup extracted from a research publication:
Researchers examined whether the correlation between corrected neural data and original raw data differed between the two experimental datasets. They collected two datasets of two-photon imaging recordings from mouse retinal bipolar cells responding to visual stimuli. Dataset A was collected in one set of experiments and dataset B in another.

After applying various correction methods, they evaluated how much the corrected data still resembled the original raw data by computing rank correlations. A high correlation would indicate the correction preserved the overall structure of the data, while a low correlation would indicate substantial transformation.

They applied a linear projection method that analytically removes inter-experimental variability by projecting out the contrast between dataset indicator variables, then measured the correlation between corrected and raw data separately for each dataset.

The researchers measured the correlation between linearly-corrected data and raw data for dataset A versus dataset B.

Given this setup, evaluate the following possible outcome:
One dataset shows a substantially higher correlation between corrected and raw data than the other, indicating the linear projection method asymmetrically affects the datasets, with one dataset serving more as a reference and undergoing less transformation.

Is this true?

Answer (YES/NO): NO